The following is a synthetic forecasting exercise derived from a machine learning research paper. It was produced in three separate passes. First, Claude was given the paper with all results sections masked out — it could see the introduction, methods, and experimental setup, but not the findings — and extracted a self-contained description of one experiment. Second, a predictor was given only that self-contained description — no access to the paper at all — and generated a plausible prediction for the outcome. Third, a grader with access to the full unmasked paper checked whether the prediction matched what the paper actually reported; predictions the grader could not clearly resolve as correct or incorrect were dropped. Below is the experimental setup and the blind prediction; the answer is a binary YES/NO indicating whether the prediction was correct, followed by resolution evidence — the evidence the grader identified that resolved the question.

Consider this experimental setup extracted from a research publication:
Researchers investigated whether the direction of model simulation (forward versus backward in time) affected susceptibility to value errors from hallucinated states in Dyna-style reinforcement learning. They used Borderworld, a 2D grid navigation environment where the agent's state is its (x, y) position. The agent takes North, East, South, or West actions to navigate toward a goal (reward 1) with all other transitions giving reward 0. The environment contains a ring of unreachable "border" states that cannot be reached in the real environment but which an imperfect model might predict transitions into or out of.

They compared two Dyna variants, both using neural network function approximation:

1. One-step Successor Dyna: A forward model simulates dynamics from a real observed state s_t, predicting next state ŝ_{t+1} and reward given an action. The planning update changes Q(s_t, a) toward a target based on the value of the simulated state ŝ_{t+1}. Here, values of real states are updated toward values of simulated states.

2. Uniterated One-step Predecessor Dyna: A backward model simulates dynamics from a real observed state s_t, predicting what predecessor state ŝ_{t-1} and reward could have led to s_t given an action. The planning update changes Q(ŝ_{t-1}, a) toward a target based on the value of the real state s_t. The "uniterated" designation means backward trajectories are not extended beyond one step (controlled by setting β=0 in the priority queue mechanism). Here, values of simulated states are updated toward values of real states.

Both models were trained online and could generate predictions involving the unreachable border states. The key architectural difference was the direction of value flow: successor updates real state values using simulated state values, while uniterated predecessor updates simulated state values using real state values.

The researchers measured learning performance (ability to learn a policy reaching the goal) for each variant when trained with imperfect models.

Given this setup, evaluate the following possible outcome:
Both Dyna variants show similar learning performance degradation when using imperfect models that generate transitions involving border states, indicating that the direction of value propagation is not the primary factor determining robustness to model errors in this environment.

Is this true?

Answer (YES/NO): NO